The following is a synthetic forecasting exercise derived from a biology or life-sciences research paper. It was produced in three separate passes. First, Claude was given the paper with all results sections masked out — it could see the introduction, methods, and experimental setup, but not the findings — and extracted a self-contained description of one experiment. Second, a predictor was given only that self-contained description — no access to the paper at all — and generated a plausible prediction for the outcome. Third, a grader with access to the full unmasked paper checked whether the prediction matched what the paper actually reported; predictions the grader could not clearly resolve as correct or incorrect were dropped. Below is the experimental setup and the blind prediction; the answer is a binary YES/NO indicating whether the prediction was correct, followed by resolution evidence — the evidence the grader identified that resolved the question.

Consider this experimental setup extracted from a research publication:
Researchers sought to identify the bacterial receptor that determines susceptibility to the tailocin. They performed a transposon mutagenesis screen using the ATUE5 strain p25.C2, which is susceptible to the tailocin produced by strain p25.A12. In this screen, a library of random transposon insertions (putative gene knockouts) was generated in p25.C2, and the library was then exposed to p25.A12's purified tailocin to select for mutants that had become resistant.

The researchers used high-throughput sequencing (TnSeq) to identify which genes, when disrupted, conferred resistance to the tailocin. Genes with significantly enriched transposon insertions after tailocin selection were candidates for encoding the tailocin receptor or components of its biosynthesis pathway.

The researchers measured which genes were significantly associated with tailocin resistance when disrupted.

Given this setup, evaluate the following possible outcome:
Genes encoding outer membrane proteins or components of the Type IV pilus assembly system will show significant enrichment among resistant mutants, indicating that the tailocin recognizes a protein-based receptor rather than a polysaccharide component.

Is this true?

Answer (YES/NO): NO